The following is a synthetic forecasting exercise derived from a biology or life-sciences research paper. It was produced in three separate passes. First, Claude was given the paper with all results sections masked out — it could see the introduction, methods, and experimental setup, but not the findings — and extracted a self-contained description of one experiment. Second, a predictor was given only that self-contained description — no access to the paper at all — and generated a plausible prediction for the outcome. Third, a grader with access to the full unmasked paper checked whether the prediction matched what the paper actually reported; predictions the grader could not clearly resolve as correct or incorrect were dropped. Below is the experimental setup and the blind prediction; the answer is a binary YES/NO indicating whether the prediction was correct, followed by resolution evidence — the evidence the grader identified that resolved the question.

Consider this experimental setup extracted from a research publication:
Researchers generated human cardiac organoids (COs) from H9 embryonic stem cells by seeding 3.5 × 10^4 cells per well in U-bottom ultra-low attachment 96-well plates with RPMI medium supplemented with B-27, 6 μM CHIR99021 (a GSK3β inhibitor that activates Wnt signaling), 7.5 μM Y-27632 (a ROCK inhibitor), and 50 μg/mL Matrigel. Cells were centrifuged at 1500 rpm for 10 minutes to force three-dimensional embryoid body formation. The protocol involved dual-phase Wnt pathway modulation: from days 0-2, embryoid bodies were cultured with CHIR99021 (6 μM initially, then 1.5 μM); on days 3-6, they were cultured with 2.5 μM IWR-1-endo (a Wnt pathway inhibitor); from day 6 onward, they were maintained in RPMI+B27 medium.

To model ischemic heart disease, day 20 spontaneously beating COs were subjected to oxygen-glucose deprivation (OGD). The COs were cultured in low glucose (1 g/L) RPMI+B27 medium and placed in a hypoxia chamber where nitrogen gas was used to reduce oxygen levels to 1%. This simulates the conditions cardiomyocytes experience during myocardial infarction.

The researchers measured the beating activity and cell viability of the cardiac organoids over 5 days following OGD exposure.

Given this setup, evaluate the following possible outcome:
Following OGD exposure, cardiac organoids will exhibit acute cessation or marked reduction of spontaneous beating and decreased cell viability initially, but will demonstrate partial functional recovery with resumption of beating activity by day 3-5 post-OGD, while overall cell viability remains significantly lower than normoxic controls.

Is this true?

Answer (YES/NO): NO